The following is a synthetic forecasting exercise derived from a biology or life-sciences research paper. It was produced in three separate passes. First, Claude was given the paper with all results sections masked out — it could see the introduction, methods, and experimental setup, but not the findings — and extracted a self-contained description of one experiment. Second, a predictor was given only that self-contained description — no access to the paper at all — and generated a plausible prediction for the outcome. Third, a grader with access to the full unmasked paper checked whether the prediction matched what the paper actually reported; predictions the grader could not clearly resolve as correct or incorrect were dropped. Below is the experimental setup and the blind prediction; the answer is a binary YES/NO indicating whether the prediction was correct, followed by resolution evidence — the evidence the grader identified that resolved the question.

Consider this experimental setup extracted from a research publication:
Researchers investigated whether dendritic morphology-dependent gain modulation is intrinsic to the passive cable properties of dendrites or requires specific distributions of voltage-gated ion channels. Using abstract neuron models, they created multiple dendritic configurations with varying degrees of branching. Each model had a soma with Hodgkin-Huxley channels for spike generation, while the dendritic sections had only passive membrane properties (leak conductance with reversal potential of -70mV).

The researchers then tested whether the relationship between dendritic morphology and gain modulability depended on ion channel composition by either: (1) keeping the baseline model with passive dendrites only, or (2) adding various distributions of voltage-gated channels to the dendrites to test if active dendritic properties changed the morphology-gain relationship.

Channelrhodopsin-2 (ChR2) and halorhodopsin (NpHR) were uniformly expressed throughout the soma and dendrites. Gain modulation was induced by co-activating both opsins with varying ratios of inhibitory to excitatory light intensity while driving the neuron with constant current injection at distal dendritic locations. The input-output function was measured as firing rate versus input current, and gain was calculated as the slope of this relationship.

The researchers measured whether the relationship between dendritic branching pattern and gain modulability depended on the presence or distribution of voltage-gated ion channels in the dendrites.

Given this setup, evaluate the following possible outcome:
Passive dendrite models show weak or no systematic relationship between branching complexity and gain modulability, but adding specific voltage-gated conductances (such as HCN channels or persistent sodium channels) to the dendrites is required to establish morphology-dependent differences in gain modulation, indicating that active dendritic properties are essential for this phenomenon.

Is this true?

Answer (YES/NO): NO